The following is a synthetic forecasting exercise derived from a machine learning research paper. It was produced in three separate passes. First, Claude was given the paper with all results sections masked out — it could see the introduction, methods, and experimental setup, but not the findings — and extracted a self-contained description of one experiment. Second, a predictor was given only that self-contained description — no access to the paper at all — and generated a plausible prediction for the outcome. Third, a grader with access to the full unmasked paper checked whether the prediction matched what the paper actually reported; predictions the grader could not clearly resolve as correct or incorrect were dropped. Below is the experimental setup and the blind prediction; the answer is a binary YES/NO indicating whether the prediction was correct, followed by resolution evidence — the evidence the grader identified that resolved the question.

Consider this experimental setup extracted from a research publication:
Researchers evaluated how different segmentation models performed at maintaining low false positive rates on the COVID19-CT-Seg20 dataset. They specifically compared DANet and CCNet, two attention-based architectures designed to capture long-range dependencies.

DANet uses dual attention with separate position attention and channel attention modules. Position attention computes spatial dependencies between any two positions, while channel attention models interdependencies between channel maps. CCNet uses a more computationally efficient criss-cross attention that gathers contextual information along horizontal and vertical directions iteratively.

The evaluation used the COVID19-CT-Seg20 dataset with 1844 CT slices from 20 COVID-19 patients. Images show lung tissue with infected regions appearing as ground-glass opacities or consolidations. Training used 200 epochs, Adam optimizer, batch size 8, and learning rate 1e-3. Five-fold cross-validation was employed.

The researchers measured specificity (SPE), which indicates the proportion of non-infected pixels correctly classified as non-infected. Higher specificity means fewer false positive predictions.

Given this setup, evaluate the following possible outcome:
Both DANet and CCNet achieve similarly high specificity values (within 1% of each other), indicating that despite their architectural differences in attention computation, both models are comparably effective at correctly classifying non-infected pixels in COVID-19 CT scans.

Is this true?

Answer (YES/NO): YES